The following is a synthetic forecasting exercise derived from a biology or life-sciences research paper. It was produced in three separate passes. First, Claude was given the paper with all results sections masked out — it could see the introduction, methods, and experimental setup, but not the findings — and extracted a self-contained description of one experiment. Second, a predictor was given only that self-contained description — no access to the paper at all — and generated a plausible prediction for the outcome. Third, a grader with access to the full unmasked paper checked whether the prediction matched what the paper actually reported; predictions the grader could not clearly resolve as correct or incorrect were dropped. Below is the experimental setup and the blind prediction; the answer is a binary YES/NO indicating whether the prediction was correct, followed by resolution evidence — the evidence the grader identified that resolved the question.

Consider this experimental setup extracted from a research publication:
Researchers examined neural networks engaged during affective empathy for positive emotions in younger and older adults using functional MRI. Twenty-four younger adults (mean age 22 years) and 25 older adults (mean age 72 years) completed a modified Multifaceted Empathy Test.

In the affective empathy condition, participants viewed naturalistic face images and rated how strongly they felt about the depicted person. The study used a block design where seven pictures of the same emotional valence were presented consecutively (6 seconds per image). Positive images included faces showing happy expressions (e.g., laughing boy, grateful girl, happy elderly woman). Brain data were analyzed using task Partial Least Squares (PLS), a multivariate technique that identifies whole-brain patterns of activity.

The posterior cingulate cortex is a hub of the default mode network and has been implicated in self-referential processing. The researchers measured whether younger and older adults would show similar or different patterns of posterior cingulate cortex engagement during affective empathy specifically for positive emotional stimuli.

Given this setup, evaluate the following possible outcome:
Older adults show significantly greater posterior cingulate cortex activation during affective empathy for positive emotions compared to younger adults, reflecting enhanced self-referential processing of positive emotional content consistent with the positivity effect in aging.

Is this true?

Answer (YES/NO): NO